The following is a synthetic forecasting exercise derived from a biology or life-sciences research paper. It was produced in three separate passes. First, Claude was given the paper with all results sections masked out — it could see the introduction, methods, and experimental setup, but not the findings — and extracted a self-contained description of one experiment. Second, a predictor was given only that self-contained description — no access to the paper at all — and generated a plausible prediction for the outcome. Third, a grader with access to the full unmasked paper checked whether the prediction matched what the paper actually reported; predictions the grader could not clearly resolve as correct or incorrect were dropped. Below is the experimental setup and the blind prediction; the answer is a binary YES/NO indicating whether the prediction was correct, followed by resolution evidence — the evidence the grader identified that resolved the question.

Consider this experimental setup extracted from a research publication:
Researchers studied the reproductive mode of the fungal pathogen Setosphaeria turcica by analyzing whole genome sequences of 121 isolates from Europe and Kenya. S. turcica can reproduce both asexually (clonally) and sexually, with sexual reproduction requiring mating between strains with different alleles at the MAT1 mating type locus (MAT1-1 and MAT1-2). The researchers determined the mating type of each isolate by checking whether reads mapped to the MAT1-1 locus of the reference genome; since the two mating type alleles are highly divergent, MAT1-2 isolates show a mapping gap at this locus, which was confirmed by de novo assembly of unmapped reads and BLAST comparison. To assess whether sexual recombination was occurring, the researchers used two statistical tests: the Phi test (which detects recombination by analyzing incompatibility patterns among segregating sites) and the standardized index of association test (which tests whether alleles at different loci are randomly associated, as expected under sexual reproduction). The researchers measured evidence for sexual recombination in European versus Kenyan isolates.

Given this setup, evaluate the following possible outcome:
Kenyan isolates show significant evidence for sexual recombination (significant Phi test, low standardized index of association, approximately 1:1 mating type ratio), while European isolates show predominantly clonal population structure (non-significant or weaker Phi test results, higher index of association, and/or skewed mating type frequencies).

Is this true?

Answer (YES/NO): NO